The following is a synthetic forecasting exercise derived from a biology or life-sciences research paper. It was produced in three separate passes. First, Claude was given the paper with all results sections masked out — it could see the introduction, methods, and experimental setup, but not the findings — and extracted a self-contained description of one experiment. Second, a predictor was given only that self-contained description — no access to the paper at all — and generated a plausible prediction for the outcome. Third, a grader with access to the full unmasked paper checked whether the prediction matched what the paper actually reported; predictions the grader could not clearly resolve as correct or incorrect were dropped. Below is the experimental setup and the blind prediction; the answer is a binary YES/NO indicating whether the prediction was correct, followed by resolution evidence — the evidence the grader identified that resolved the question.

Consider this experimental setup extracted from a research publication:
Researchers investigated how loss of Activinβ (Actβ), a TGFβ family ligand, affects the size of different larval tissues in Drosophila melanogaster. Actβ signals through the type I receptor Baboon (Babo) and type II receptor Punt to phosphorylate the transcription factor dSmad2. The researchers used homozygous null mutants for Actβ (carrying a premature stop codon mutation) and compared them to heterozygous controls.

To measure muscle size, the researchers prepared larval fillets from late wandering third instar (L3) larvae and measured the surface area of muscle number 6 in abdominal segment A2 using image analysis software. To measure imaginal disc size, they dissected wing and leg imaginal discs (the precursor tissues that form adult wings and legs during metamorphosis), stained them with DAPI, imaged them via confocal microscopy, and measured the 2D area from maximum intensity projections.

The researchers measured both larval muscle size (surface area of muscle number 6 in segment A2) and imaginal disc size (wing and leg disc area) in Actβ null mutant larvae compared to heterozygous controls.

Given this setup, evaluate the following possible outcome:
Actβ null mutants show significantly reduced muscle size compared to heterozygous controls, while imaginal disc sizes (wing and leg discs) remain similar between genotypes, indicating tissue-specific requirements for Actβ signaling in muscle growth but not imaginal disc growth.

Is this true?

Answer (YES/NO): YES